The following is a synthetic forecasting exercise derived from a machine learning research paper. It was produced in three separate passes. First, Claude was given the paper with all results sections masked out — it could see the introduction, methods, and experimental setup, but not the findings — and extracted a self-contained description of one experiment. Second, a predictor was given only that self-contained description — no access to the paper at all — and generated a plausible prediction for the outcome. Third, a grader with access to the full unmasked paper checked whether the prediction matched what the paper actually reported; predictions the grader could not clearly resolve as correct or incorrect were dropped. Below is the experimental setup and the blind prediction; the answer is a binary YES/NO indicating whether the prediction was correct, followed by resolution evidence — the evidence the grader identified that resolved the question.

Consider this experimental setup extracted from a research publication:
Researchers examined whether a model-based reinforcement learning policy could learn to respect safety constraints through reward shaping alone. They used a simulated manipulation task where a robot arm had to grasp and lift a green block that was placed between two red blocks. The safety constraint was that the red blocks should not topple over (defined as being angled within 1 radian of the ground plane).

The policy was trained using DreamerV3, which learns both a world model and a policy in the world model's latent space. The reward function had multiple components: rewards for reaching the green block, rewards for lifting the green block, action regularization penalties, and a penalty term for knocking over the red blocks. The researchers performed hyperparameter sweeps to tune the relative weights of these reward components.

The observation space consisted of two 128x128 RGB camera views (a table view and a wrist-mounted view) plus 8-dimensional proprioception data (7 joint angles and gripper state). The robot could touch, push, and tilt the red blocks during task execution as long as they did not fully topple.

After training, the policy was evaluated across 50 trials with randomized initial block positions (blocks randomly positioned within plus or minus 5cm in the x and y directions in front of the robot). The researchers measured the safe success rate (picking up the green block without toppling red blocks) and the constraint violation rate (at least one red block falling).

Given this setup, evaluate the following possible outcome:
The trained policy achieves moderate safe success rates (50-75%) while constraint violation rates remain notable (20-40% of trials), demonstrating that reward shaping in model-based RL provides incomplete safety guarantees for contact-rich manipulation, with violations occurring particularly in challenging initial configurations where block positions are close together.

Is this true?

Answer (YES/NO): YES